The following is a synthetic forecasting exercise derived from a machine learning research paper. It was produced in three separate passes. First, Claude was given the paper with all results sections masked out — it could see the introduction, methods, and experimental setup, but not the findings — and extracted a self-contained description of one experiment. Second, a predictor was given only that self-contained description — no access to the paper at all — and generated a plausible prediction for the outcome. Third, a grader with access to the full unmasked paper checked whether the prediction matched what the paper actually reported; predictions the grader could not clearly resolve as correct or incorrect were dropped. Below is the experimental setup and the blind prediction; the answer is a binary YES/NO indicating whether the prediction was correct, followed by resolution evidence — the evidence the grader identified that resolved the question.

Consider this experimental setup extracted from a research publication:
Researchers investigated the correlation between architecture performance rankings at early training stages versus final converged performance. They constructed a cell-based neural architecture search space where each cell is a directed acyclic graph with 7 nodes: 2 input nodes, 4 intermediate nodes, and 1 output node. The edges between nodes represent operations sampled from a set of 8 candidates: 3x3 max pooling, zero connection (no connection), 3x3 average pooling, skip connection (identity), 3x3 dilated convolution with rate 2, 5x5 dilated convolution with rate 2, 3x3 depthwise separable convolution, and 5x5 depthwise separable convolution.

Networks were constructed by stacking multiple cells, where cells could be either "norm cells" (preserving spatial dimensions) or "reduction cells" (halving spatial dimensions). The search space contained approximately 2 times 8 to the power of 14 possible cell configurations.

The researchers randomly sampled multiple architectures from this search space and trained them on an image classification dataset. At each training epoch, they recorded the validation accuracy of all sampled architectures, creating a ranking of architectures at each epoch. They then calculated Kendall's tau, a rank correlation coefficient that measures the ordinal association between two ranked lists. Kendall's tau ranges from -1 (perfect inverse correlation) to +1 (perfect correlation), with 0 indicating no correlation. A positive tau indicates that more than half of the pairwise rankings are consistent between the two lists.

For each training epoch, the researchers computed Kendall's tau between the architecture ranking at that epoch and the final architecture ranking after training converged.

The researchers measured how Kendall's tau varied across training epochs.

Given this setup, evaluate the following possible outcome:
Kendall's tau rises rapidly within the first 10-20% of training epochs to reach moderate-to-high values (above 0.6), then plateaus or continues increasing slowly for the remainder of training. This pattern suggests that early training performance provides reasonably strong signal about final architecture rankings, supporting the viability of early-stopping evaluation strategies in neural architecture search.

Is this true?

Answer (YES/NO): NO